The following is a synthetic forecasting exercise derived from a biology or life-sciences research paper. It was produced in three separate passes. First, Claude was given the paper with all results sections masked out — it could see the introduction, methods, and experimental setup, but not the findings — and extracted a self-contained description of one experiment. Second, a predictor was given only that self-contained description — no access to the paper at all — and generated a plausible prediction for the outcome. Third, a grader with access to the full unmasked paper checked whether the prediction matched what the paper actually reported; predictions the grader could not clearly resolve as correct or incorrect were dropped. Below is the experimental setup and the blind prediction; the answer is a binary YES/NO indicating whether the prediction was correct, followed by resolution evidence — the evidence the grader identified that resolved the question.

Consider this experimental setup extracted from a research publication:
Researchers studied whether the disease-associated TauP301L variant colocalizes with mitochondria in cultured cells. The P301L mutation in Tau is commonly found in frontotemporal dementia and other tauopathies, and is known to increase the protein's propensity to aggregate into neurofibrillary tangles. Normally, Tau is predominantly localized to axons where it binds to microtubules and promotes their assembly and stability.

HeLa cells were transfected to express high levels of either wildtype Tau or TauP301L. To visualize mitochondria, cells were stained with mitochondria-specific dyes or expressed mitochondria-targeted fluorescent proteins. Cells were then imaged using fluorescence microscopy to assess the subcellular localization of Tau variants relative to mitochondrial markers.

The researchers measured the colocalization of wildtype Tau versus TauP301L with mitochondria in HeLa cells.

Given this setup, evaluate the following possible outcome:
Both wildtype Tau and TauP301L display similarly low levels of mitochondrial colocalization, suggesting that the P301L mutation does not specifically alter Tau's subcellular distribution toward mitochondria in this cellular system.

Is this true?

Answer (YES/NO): NO